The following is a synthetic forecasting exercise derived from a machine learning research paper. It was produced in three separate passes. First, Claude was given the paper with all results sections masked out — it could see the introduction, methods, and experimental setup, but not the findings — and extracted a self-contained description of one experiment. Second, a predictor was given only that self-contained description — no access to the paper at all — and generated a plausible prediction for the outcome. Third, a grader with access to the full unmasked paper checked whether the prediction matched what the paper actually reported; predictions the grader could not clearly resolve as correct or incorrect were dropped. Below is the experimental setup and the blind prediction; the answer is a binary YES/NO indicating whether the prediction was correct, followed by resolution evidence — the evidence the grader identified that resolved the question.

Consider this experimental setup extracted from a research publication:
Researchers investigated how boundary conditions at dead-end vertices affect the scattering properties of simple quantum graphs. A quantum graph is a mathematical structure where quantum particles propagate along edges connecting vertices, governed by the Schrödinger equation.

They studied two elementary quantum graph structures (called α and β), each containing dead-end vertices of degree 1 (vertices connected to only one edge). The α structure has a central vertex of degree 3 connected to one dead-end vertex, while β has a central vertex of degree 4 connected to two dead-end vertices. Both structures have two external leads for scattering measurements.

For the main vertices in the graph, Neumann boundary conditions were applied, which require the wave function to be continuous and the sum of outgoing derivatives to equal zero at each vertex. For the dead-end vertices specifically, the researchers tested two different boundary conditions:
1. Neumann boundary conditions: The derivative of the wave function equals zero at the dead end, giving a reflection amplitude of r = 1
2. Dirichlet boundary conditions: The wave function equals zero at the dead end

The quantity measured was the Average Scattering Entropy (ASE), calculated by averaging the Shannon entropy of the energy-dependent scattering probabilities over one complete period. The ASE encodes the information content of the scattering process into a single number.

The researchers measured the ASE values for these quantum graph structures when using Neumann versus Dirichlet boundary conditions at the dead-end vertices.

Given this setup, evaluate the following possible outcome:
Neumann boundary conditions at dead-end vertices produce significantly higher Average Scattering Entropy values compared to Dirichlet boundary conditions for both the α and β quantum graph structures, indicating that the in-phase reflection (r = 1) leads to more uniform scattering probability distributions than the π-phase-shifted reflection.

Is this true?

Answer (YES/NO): NO